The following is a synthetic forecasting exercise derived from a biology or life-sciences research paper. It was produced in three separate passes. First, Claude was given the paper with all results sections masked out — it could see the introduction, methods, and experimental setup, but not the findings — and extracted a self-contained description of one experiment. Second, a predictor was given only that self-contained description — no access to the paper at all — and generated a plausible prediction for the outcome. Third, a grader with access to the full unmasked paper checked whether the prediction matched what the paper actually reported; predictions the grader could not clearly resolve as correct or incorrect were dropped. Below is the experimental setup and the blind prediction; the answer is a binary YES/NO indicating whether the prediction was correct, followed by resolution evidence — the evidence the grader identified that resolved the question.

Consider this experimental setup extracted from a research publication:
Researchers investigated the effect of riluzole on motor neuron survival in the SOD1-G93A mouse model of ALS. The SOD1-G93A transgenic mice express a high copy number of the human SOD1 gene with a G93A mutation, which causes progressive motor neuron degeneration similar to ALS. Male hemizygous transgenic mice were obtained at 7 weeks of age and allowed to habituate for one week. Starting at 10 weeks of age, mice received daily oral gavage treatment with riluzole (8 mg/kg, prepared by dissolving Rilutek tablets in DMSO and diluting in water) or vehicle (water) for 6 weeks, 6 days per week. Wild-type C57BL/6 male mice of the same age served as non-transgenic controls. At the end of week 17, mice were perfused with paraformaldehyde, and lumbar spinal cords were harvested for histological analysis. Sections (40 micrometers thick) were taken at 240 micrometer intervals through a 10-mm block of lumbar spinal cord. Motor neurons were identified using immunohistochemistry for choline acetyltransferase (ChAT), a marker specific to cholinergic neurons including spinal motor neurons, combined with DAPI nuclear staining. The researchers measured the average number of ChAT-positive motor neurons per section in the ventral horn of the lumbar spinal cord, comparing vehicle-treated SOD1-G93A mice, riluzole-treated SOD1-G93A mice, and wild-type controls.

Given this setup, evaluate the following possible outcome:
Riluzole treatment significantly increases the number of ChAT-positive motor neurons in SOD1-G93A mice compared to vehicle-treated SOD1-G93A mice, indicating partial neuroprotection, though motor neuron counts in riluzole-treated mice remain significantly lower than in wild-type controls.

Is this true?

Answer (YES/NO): NO